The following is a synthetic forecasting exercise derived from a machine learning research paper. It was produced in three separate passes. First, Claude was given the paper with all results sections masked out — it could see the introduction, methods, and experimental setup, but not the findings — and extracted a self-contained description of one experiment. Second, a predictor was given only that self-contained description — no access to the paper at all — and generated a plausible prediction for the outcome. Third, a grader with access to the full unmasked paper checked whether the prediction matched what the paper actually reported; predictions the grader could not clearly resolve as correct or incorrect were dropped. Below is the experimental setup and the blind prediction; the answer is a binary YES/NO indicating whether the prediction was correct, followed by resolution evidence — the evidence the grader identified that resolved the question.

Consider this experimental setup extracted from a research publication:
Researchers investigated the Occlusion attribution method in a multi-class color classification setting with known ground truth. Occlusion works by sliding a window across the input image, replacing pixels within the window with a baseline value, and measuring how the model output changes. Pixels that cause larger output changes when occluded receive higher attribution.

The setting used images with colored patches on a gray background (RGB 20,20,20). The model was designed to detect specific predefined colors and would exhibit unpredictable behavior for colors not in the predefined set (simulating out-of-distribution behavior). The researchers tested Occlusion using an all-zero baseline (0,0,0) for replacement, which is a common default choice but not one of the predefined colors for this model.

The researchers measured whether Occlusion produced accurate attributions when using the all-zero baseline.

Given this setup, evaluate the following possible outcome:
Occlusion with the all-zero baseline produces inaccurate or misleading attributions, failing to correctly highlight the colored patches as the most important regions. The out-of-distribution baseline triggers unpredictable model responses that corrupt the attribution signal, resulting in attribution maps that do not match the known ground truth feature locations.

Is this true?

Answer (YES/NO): YES